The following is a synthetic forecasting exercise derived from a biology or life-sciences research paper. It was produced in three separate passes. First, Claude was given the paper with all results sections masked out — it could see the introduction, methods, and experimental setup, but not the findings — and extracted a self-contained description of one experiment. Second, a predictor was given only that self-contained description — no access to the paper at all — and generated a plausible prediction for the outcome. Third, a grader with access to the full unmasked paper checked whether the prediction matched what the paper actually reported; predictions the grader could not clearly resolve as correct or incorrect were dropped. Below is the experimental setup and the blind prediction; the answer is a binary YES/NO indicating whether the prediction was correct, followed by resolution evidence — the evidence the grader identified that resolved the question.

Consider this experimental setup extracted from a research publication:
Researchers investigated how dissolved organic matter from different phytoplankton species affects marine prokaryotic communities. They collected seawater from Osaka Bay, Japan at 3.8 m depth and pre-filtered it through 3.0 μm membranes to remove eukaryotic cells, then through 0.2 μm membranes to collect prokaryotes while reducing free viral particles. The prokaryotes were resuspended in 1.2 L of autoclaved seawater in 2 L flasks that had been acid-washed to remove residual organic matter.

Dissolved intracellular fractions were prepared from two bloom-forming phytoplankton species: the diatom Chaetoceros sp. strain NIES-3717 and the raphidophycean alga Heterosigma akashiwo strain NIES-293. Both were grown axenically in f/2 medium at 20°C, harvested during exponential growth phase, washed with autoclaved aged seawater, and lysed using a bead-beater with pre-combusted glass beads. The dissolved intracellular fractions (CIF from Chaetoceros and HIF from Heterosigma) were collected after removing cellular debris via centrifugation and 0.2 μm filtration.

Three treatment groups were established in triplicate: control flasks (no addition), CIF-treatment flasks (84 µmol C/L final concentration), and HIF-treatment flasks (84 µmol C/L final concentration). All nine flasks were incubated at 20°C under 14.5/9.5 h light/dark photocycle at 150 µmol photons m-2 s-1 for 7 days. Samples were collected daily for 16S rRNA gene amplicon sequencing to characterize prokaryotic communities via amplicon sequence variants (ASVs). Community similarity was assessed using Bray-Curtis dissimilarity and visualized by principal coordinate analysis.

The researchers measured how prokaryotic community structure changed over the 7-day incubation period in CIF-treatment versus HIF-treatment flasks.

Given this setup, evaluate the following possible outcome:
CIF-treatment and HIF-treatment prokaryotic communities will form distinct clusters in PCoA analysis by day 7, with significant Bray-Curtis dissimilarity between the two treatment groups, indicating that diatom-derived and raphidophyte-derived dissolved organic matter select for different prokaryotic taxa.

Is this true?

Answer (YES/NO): YES